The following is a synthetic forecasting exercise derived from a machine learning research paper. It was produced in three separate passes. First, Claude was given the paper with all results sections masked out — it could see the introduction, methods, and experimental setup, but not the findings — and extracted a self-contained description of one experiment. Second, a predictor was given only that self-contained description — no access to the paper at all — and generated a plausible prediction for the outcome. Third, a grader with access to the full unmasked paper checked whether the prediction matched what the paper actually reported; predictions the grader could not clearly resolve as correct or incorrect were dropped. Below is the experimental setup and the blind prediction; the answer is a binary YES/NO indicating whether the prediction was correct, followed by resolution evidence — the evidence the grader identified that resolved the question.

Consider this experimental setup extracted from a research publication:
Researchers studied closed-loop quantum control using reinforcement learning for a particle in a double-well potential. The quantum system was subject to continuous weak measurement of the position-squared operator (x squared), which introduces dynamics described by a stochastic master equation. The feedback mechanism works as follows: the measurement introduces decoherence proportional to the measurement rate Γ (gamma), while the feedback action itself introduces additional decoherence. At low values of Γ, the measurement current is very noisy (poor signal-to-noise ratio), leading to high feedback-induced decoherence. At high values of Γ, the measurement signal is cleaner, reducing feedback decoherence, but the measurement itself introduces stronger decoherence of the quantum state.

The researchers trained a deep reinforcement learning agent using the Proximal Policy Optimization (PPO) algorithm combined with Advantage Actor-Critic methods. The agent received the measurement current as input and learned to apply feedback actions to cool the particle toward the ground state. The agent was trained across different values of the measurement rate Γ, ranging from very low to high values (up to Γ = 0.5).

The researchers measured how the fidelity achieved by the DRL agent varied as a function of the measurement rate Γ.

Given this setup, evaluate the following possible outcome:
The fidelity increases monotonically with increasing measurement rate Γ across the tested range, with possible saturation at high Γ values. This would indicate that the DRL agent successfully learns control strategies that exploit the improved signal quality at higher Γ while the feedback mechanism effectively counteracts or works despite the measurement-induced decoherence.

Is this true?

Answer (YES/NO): NO